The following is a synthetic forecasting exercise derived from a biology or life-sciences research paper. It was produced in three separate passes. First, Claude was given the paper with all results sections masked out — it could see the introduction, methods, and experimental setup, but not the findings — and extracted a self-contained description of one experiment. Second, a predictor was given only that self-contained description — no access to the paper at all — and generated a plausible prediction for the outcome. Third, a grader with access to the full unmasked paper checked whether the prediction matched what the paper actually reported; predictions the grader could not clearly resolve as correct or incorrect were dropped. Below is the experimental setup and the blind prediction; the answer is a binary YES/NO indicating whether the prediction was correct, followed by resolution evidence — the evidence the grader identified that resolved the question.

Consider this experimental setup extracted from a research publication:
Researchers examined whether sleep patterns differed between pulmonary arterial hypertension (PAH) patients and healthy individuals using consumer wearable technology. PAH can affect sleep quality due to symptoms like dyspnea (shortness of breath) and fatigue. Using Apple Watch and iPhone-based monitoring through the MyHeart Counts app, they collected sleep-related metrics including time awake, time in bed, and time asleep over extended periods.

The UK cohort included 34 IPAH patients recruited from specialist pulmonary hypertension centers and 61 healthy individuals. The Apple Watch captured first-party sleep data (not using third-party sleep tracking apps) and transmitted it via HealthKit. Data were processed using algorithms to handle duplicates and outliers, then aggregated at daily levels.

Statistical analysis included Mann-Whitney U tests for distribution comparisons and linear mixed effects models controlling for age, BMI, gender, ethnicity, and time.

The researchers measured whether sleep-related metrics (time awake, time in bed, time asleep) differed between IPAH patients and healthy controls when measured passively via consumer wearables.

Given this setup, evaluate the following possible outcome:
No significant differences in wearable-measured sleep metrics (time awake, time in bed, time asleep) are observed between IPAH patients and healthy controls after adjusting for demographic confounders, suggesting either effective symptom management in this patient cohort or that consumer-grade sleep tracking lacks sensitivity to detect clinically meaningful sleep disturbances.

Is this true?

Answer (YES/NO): NO